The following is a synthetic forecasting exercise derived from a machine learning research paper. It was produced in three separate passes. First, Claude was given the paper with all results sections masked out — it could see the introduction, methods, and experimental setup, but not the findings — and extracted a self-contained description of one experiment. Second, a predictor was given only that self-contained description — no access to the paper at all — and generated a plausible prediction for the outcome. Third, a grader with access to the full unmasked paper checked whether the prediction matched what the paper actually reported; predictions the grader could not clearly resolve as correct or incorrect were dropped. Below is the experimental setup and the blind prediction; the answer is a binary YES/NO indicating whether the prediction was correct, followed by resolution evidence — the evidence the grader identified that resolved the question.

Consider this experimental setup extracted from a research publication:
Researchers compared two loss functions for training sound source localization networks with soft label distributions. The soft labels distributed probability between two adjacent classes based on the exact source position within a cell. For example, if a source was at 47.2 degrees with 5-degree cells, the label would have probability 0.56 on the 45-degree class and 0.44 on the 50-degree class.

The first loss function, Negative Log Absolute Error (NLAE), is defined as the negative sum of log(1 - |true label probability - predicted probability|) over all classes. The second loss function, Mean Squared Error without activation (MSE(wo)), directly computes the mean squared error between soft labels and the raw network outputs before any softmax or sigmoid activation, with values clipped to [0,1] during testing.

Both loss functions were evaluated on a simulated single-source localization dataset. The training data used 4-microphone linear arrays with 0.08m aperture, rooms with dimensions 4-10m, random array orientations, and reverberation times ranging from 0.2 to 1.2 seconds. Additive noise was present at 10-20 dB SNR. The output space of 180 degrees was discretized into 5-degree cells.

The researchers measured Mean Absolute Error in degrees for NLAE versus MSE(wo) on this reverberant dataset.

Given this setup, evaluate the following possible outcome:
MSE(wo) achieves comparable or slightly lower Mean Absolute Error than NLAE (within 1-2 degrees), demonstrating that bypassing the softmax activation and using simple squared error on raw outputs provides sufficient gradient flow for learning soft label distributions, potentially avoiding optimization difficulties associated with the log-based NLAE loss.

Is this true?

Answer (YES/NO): NO